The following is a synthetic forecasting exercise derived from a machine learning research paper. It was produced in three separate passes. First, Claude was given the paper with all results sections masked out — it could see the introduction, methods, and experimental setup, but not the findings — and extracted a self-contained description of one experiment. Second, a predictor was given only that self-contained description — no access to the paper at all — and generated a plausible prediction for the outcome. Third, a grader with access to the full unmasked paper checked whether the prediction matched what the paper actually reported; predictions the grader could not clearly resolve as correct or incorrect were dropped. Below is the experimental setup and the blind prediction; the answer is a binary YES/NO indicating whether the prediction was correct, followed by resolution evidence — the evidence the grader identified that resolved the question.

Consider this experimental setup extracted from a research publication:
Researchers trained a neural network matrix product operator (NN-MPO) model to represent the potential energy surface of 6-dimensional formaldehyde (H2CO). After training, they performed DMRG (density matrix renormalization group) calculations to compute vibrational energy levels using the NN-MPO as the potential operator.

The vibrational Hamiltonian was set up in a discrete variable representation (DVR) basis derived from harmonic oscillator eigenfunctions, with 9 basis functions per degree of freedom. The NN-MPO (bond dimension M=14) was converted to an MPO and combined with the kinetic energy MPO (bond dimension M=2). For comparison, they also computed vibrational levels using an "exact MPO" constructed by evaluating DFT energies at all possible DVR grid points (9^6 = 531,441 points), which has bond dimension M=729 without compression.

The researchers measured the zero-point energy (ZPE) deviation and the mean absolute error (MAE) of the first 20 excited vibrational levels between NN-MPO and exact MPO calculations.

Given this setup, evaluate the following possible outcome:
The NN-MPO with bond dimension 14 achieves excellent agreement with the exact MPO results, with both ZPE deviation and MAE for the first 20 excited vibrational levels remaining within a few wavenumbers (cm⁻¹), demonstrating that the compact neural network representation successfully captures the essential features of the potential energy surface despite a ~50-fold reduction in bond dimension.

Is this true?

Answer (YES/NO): NO